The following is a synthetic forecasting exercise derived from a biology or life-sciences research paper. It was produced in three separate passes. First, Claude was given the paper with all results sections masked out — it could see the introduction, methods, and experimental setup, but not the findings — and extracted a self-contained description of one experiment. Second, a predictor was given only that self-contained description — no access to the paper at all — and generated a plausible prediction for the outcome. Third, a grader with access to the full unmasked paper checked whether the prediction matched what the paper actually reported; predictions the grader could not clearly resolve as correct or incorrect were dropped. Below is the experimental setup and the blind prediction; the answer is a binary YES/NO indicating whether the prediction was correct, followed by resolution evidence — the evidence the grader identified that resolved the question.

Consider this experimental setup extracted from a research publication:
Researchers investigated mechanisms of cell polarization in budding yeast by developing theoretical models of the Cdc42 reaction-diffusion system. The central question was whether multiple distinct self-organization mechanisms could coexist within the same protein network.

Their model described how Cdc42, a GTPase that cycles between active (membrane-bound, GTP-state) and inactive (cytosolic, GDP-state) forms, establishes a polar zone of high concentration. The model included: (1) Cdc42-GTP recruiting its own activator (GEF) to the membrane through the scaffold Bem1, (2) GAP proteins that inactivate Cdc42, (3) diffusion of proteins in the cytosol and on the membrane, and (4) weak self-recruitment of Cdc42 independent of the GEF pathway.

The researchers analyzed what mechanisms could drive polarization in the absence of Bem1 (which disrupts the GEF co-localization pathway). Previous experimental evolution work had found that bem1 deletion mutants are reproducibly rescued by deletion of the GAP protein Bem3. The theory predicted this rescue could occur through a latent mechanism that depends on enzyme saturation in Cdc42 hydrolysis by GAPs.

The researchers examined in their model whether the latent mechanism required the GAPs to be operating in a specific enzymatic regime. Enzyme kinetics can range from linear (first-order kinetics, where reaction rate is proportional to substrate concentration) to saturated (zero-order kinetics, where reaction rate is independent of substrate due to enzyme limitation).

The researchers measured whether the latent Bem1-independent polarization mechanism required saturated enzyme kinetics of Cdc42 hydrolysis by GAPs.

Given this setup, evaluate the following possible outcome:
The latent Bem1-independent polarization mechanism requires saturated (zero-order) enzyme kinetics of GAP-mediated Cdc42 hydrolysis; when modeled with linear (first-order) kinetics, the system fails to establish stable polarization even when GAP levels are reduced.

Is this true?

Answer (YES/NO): YES